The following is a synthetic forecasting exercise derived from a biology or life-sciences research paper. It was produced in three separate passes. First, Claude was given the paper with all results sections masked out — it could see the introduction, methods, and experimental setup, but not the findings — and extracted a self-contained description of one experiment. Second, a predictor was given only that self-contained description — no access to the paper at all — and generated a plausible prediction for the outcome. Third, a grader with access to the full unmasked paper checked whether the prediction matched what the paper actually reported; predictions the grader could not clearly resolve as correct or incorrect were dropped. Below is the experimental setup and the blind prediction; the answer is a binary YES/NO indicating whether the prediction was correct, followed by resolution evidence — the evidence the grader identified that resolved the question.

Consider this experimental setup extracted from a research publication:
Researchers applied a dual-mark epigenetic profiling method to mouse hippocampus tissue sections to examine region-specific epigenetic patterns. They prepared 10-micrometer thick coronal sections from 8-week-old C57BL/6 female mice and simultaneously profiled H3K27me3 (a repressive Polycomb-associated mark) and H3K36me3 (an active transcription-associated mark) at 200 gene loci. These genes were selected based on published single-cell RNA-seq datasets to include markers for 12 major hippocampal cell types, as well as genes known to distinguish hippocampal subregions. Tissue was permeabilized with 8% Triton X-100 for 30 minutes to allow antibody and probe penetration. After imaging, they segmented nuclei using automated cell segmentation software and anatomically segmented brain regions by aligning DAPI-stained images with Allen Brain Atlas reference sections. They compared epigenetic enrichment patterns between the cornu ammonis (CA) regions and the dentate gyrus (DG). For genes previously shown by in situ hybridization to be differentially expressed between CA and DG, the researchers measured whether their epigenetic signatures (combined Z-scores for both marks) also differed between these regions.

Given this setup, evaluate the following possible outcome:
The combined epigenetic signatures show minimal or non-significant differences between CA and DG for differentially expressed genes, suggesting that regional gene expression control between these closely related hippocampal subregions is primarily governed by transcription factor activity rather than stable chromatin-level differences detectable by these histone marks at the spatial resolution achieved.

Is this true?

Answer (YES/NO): NO